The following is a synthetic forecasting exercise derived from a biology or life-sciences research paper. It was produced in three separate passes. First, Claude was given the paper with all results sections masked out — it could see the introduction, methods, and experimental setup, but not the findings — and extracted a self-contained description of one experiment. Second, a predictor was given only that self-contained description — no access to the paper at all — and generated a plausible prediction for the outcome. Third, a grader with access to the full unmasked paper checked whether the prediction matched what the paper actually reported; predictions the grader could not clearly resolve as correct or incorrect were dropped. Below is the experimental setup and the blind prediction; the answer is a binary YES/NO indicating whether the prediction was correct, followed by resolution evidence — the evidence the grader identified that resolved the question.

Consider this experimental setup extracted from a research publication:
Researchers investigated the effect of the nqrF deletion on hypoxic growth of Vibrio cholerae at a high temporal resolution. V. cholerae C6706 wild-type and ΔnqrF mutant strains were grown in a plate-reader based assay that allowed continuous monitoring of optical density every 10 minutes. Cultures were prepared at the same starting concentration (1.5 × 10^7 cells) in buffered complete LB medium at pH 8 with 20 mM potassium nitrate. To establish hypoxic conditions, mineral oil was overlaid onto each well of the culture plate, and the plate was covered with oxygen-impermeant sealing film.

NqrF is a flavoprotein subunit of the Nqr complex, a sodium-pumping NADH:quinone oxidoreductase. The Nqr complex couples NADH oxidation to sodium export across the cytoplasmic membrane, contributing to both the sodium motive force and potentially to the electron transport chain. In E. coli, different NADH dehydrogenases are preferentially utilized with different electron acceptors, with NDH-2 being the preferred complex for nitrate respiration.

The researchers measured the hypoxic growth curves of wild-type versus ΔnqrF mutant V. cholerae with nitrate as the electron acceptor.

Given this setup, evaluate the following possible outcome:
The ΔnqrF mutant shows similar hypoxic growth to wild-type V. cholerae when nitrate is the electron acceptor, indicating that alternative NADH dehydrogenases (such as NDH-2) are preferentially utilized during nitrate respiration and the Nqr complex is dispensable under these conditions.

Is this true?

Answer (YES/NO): NO